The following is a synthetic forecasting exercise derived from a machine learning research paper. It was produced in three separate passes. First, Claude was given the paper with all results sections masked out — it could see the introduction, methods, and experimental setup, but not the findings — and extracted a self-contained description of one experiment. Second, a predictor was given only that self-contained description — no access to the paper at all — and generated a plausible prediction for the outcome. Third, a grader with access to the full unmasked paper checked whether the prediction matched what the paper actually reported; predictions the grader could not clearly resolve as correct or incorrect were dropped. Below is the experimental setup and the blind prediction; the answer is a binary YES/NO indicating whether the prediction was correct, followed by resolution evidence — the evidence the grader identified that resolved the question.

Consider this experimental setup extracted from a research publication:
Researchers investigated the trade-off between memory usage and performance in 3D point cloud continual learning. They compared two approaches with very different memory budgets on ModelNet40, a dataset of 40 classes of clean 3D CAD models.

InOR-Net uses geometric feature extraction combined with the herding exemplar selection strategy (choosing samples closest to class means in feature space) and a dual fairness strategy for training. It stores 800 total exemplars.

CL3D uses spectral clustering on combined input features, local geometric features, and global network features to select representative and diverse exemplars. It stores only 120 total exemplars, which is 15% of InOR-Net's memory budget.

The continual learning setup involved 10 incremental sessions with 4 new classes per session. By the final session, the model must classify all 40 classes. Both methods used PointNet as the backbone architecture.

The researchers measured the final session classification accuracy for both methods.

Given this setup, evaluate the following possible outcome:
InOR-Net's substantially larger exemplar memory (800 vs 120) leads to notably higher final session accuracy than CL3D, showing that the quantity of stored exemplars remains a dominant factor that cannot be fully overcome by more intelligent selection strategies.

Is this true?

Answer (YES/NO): NO